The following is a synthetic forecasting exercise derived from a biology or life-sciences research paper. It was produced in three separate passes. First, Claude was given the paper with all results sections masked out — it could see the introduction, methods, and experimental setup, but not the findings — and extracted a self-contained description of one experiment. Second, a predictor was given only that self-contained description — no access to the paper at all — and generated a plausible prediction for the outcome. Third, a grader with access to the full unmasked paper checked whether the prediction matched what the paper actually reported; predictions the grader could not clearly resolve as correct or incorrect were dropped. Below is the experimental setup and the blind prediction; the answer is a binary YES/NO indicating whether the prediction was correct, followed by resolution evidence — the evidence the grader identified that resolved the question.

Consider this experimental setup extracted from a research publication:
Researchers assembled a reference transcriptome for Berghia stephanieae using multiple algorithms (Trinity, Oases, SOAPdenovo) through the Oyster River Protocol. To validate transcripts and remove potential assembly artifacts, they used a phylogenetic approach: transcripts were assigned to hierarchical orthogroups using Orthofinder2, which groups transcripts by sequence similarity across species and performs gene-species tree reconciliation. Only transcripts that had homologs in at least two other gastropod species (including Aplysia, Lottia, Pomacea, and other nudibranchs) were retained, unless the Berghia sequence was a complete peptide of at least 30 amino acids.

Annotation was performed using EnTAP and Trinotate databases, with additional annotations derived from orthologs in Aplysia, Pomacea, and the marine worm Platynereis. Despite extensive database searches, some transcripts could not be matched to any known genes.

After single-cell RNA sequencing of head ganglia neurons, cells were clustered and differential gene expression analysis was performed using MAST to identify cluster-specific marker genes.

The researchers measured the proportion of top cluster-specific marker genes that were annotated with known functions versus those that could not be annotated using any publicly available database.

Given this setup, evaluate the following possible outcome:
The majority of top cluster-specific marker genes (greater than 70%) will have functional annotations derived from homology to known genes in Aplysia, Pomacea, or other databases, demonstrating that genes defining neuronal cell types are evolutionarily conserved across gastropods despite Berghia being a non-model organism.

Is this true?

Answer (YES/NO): NO